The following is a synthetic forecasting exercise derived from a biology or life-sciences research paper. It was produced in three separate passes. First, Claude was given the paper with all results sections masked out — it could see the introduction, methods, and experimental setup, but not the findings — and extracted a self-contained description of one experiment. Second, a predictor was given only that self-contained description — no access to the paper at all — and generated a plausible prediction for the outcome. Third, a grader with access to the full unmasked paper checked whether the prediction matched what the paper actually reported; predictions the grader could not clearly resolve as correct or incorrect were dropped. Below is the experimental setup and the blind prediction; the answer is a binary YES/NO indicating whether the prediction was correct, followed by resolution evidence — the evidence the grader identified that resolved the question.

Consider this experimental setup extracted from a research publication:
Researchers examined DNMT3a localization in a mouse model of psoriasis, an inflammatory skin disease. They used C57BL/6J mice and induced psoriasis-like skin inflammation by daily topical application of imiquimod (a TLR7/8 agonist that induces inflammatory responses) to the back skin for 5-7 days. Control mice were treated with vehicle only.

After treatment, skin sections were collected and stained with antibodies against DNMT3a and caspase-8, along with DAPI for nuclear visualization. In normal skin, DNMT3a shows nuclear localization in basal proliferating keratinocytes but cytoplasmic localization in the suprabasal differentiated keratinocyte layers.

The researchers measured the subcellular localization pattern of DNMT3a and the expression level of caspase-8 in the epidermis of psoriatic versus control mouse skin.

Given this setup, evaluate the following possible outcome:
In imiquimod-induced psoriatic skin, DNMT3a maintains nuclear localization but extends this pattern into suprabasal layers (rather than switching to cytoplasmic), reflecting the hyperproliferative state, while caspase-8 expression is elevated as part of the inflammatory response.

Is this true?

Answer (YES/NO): NO